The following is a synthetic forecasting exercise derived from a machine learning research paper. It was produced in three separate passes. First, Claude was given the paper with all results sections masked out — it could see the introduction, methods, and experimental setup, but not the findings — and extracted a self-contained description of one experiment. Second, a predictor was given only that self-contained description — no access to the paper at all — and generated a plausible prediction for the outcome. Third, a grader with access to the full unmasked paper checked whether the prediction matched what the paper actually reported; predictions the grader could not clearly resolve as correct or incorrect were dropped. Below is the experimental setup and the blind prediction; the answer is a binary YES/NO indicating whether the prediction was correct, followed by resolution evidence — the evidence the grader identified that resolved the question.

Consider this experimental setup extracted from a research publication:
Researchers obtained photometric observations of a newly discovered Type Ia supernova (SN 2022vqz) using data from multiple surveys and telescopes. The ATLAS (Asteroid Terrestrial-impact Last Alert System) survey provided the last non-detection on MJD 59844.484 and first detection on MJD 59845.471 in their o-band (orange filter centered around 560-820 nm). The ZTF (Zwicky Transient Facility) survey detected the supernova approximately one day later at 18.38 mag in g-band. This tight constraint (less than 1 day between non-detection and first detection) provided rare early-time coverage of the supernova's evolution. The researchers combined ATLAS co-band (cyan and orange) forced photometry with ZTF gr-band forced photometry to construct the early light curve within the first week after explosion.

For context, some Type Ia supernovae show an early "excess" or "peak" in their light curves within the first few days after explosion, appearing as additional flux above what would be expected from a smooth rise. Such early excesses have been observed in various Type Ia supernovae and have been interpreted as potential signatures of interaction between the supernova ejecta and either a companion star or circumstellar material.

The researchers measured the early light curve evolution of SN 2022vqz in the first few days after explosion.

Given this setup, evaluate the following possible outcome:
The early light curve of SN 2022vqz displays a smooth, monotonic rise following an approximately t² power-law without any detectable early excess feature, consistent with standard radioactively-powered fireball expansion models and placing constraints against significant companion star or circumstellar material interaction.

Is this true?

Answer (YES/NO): NO